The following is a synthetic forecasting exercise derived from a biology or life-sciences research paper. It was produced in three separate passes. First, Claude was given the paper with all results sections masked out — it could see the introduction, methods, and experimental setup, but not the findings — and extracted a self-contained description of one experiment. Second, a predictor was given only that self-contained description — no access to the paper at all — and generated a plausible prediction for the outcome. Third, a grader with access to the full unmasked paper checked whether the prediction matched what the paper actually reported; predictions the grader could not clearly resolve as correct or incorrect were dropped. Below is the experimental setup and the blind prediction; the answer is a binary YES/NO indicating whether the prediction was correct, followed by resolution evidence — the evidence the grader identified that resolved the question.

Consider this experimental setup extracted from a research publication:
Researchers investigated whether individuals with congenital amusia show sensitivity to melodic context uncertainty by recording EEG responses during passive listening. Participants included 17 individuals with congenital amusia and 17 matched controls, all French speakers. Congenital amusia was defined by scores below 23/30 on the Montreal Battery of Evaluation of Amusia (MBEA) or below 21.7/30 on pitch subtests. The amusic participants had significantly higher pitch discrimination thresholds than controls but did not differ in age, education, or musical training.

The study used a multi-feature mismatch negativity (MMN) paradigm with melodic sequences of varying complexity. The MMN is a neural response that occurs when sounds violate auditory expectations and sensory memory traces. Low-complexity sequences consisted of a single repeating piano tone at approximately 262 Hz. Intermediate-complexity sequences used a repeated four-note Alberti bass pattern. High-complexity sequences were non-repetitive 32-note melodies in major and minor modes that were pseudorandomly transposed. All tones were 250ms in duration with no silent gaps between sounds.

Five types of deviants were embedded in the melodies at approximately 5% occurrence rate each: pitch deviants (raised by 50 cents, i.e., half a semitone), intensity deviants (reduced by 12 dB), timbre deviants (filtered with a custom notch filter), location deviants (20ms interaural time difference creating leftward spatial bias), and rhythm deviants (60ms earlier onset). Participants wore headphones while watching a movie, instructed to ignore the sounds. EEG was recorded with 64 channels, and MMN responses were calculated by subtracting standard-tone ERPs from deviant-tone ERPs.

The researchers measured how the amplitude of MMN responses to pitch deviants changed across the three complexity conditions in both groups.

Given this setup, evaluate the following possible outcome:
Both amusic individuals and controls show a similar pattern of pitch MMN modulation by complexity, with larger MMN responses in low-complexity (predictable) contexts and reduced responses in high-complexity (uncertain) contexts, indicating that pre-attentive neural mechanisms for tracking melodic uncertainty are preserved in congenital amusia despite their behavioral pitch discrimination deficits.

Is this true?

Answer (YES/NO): NO